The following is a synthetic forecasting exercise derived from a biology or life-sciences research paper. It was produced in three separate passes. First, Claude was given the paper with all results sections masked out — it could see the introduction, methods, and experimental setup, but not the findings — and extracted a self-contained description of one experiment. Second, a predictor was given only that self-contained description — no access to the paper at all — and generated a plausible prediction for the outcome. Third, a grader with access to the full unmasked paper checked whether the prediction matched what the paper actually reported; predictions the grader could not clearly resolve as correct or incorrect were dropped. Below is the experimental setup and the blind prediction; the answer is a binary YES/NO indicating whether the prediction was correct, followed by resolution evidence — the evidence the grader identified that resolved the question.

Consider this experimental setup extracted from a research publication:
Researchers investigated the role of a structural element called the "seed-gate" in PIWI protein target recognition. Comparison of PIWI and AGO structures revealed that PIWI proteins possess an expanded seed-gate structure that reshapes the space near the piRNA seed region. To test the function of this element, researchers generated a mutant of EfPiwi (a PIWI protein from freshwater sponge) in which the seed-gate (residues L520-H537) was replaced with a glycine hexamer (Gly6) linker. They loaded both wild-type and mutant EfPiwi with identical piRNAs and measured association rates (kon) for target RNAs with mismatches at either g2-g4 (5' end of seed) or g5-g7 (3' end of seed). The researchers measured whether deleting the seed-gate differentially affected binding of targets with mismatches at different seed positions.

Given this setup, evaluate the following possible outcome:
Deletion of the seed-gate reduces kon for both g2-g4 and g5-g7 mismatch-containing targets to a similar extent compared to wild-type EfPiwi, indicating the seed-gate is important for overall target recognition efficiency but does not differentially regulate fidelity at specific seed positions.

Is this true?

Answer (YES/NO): NO